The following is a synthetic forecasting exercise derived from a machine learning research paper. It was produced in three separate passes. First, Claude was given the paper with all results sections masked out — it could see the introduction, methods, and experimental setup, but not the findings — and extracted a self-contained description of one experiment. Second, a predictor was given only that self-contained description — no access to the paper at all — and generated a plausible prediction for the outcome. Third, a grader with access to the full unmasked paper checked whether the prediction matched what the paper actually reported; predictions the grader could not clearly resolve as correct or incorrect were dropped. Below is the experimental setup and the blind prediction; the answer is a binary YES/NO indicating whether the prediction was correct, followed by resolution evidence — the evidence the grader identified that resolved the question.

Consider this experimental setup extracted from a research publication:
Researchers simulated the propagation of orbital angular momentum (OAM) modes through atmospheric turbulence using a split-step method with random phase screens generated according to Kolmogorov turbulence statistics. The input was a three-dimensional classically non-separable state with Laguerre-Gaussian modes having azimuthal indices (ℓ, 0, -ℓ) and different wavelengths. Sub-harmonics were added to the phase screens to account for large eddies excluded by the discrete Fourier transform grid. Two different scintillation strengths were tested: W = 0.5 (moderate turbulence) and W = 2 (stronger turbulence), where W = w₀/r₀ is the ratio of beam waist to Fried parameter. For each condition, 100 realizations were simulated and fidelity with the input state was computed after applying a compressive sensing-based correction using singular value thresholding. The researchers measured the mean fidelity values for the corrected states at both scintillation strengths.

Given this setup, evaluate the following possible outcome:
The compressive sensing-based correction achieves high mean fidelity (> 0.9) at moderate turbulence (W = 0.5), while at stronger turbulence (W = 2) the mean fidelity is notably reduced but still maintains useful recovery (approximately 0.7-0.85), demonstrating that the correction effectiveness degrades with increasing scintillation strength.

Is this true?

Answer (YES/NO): NO